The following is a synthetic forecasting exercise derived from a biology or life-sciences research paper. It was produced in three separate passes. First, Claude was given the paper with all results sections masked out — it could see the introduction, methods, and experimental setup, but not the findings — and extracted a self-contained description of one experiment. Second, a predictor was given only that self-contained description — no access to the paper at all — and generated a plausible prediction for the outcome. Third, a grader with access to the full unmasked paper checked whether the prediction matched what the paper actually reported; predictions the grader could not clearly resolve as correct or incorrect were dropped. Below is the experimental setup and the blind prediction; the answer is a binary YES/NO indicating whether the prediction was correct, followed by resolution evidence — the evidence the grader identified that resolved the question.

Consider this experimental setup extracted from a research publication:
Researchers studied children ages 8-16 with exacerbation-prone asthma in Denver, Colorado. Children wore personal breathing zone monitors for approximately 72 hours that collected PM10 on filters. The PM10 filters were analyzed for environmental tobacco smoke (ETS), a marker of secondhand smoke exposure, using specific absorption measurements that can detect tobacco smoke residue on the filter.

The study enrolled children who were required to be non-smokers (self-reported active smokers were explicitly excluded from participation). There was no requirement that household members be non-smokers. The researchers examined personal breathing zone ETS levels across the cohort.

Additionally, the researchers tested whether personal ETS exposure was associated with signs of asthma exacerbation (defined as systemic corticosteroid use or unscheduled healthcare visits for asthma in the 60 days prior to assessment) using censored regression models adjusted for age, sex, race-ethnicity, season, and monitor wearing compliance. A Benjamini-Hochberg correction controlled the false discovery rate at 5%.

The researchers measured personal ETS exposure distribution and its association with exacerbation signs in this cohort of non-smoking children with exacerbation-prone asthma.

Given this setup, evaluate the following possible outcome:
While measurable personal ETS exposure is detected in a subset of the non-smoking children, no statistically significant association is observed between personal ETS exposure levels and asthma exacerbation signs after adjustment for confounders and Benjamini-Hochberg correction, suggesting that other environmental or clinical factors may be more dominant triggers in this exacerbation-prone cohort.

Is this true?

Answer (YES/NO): NO